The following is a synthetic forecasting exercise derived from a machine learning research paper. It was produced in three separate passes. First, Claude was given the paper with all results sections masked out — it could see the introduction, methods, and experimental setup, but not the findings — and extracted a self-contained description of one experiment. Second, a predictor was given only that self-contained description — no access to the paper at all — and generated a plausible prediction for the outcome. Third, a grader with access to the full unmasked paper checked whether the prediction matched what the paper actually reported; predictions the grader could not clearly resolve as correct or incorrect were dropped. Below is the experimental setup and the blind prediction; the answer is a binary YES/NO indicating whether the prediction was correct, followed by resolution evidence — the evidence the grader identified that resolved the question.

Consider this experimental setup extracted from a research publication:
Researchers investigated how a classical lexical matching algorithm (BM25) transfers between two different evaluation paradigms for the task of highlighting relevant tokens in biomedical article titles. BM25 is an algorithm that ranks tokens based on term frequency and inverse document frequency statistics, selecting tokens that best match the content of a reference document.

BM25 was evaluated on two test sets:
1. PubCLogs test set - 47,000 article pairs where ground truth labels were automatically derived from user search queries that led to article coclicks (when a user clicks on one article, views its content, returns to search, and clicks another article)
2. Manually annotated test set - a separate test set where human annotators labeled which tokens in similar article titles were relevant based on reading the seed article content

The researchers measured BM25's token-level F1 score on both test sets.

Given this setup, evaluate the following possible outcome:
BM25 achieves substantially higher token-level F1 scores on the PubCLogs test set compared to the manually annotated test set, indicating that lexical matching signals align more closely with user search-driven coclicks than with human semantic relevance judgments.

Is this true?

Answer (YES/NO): YES